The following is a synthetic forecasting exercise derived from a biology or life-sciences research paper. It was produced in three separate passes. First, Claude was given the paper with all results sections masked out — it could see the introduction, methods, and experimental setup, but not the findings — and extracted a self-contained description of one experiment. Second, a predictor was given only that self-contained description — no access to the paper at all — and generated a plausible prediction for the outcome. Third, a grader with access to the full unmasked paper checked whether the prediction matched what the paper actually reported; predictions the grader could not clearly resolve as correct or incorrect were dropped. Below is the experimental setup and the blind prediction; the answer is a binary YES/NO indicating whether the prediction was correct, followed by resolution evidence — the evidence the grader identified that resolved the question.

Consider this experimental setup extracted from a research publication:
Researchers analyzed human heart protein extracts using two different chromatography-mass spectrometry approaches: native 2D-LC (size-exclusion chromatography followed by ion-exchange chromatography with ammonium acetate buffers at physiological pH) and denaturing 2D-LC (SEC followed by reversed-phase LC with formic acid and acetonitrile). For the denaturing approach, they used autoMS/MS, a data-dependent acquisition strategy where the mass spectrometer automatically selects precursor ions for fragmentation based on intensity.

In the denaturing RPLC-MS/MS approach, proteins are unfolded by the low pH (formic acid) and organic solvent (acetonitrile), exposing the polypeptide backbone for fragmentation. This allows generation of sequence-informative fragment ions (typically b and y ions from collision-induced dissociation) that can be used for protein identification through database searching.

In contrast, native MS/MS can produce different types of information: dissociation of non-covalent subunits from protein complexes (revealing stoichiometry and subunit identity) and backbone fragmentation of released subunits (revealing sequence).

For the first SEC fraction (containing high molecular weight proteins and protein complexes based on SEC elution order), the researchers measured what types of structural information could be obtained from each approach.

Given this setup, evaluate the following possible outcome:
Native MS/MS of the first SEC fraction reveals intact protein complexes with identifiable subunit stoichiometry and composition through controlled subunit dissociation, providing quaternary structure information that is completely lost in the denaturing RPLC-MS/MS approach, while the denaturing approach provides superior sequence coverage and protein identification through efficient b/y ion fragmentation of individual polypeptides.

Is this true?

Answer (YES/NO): YES